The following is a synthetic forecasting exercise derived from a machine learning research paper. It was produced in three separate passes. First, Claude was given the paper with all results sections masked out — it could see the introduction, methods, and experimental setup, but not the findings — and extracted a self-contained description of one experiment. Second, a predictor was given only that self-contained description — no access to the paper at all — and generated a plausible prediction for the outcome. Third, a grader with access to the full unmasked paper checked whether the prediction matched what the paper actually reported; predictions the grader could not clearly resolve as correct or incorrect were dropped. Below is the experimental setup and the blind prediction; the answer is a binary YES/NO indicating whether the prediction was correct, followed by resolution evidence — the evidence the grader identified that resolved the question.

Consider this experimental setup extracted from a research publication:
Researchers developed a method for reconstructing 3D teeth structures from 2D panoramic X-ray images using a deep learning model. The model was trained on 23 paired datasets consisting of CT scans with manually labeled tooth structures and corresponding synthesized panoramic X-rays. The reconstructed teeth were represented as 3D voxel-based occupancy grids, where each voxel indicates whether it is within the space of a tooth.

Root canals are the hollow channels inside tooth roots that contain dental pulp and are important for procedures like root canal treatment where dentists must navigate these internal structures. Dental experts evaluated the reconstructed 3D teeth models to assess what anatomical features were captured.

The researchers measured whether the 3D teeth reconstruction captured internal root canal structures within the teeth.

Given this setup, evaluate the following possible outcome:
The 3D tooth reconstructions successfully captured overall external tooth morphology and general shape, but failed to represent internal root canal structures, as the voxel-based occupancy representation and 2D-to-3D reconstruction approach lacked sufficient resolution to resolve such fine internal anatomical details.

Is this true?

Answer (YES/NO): NO